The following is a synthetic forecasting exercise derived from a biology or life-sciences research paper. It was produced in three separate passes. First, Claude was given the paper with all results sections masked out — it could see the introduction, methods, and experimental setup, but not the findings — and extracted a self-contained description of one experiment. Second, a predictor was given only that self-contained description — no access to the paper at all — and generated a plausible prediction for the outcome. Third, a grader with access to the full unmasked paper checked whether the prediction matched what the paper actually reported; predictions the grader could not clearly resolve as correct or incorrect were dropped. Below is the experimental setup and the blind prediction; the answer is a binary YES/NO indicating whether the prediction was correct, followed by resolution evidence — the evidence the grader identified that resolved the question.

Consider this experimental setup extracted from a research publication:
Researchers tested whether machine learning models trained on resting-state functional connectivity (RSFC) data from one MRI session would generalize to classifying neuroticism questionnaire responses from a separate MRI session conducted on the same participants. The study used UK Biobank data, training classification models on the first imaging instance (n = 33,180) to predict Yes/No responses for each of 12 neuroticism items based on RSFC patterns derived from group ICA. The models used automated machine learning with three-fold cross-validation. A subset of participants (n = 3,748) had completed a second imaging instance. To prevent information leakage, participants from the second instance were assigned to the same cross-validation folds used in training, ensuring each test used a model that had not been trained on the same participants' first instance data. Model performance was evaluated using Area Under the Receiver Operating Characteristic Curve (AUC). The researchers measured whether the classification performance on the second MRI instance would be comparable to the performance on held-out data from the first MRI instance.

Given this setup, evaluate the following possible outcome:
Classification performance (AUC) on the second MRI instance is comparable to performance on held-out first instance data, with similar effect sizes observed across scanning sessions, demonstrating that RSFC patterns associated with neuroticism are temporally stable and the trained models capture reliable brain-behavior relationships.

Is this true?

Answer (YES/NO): NO